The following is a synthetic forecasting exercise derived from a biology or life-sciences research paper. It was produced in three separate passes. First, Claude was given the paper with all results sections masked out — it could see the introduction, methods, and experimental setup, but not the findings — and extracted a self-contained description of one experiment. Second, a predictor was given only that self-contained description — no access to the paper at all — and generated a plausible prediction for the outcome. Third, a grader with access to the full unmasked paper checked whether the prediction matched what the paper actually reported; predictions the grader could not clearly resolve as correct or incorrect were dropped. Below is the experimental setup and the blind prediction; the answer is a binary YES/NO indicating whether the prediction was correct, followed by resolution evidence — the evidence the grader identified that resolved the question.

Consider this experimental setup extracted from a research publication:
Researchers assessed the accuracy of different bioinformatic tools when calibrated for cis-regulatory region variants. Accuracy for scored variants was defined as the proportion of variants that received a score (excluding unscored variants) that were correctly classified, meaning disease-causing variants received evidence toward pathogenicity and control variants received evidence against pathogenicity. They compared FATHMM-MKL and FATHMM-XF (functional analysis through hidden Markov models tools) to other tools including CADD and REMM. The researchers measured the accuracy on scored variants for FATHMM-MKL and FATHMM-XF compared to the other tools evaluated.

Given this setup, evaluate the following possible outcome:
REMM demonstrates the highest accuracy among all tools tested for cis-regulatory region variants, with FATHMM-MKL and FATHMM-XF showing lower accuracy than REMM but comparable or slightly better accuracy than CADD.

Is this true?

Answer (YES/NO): NO